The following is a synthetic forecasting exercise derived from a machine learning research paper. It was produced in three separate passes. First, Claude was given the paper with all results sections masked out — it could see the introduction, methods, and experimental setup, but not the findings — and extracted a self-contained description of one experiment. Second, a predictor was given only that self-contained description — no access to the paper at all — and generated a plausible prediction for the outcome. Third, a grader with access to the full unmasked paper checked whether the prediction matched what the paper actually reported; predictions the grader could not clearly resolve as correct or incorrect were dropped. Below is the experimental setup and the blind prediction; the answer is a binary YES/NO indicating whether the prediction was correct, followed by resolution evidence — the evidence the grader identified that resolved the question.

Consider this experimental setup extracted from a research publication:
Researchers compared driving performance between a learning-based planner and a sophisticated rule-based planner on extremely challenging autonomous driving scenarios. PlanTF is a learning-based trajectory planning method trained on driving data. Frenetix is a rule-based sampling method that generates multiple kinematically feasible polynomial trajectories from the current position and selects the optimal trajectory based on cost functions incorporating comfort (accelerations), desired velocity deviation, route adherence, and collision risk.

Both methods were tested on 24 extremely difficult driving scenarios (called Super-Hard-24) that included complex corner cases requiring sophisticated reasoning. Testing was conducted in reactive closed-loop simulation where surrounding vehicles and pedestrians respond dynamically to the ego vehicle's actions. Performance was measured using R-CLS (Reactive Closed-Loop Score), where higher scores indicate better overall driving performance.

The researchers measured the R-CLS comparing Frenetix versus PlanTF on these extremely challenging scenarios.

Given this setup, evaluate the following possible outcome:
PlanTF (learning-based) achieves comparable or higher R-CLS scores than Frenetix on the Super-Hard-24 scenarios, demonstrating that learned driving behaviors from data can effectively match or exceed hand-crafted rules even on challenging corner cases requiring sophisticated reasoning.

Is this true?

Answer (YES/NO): NO